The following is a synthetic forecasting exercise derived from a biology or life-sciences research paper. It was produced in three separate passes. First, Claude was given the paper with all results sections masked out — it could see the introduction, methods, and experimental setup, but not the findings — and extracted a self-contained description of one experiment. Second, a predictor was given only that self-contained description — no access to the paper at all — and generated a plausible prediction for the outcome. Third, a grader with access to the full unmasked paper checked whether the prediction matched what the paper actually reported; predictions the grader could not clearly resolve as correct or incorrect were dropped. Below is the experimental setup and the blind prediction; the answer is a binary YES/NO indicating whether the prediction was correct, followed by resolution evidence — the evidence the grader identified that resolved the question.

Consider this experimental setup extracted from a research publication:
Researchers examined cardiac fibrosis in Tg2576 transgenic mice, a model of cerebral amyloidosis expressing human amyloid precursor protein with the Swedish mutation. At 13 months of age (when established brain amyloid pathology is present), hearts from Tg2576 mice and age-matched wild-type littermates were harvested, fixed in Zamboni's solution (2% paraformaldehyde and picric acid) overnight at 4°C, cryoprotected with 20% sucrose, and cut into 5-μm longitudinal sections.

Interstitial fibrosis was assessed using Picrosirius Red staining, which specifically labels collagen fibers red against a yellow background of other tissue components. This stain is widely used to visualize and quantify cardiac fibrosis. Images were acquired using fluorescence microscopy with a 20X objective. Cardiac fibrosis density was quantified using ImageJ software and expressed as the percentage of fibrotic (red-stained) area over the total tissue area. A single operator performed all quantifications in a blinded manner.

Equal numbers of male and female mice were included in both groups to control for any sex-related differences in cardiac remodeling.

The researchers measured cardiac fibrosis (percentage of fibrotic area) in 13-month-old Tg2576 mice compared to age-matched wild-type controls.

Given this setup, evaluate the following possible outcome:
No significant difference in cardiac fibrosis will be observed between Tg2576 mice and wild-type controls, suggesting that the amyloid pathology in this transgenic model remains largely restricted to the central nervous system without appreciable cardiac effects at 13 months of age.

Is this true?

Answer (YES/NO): NO